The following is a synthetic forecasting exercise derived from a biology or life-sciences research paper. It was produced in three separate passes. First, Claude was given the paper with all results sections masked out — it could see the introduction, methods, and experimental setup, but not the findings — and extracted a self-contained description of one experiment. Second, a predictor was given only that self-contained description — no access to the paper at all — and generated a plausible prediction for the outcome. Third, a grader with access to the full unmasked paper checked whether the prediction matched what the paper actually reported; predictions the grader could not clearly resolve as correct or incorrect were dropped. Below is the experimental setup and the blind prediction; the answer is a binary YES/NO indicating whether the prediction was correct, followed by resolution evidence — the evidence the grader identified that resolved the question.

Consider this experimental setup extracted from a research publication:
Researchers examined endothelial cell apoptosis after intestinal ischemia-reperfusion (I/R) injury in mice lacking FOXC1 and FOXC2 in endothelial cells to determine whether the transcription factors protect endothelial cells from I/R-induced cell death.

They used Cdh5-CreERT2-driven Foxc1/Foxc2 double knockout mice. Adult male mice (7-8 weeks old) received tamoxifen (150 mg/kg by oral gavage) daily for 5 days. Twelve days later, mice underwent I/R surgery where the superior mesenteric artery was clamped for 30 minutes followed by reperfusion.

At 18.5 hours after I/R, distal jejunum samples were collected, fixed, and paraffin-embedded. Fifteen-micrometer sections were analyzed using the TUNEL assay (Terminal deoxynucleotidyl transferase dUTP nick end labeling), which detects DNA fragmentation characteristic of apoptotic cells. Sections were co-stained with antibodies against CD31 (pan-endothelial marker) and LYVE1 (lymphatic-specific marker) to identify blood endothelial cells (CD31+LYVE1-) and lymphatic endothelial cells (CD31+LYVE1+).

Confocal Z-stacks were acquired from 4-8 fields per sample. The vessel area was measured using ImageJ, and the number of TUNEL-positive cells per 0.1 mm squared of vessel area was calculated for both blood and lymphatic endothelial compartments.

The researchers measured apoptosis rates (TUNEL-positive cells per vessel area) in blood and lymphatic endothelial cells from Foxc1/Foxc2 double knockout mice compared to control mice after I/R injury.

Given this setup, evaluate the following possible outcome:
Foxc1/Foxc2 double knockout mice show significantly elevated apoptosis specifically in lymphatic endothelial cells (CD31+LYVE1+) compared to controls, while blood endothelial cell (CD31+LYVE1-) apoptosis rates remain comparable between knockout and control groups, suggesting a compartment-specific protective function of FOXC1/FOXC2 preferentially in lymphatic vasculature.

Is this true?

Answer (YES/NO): NO